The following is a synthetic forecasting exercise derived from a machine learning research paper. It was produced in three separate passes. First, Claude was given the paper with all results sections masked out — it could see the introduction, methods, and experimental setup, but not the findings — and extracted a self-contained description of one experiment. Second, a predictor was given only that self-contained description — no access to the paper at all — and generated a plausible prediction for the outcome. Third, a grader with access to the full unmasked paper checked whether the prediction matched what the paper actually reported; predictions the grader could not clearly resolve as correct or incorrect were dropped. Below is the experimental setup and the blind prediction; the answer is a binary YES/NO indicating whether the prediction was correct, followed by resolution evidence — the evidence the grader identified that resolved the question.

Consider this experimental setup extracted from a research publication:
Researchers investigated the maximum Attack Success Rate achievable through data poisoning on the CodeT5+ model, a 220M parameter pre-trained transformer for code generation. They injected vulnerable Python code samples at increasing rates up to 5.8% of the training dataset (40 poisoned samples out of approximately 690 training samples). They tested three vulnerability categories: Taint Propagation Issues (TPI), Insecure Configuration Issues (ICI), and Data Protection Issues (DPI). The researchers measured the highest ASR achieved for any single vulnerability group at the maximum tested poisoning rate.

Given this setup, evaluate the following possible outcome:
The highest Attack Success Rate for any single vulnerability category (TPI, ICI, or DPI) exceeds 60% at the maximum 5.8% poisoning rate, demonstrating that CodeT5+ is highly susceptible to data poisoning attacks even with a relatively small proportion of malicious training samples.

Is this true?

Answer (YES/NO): YES